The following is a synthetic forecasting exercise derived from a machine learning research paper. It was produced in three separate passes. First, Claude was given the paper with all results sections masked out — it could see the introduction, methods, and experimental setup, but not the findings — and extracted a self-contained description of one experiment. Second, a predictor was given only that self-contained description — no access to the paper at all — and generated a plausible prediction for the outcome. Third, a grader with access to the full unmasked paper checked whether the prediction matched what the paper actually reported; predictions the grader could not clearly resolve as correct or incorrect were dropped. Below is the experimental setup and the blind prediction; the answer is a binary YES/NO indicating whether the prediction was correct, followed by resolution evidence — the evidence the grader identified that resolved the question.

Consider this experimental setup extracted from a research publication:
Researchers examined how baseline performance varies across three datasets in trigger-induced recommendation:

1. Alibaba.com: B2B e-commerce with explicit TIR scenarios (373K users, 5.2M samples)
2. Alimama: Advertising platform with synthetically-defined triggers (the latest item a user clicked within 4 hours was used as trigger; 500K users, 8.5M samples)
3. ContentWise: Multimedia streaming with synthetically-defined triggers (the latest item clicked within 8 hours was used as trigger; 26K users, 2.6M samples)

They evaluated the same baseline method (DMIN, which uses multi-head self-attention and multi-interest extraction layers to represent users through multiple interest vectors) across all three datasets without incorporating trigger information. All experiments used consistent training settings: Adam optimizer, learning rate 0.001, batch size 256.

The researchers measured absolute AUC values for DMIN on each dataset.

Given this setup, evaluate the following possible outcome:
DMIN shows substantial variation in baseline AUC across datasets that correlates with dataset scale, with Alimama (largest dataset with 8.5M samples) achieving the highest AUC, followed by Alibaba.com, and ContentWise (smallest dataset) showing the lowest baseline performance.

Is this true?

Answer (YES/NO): NO